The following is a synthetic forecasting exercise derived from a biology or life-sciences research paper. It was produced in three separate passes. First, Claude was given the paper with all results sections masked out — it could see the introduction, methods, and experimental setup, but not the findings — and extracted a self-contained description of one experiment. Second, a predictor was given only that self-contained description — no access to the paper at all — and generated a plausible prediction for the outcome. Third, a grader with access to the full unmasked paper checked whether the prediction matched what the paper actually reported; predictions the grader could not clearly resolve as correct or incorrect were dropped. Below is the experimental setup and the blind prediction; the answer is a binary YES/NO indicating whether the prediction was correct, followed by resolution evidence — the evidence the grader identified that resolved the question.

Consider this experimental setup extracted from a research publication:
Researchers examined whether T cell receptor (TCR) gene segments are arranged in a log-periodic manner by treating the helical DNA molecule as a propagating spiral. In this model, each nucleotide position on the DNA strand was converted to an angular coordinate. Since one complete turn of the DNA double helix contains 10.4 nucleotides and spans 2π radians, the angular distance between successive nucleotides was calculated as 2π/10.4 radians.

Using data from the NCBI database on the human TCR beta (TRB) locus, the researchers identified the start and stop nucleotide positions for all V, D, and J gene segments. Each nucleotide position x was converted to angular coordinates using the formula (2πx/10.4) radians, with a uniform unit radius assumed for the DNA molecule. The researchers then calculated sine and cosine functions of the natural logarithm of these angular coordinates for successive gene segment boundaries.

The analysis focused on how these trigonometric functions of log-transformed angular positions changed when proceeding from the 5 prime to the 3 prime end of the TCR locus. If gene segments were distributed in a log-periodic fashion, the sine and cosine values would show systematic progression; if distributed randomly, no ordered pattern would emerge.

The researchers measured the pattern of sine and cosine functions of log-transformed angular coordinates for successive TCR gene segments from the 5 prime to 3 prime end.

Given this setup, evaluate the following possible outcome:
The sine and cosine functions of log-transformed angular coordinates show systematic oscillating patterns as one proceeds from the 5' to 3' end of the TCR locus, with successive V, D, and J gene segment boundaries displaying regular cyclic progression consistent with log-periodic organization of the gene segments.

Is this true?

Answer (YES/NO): YES